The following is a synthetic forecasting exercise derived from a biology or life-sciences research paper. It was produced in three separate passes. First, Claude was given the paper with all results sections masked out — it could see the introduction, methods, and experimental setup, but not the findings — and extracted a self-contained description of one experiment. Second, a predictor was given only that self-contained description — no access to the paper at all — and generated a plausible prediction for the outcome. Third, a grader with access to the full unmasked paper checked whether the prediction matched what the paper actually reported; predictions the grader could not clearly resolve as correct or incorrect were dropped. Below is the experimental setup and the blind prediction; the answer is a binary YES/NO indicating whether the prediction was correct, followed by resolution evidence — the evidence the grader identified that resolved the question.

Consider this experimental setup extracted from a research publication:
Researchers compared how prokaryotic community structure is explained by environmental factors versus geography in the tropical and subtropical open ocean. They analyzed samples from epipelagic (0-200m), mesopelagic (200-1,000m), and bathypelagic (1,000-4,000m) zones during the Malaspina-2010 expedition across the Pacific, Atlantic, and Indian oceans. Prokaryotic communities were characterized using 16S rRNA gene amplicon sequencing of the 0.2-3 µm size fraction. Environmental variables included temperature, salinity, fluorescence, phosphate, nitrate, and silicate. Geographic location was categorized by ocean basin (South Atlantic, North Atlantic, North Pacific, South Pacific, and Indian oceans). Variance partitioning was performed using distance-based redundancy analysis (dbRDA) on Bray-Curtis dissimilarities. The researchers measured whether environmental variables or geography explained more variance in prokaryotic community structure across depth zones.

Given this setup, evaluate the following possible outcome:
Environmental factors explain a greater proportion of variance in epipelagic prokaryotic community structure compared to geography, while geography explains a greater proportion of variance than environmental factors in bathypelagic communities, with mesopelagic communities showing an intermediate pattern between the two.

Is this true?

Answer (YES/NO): NO